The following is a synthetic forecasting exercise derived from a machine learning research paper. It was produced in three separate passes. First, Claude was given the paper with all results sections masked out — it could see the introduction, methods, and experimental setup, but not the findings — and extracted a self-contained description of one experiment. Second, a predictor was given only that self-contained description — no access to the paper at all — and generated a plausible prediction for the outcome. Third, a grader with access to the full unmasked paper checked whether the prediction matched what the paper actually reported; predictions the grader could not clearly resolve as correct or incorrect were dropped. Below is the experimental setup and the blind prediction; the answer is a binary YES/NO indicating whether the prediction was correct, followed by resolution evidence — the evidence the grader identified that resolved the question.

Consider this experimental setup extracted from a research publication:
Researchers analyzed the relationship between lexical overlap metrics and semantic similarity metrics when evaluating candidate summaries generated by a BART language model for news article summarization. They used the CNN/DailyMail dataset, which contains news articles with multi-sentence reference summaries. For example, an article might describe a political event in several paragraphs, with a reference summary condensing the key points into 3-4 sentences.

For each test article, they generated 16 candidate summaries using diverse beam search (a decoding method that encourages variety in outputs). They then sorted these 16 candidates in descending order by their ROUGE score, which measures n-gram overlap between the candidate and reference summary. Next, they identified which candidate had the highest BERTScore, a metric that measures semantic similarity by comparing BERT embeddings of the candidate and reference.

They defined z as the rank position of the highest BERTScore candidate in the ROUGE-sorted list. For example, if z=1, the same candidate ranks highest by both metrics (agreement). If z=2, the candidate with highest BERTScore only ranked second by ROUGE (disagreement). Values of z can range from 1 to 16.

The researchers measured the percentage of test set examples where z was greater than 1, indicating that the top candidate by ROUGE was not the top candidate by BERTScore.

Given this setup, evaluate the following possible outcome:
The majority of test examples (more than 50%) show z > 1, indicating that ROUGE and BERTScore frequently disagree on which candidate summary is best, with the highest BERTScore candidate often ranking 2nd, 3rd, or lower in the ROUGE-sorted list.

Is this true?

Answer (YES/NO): YES